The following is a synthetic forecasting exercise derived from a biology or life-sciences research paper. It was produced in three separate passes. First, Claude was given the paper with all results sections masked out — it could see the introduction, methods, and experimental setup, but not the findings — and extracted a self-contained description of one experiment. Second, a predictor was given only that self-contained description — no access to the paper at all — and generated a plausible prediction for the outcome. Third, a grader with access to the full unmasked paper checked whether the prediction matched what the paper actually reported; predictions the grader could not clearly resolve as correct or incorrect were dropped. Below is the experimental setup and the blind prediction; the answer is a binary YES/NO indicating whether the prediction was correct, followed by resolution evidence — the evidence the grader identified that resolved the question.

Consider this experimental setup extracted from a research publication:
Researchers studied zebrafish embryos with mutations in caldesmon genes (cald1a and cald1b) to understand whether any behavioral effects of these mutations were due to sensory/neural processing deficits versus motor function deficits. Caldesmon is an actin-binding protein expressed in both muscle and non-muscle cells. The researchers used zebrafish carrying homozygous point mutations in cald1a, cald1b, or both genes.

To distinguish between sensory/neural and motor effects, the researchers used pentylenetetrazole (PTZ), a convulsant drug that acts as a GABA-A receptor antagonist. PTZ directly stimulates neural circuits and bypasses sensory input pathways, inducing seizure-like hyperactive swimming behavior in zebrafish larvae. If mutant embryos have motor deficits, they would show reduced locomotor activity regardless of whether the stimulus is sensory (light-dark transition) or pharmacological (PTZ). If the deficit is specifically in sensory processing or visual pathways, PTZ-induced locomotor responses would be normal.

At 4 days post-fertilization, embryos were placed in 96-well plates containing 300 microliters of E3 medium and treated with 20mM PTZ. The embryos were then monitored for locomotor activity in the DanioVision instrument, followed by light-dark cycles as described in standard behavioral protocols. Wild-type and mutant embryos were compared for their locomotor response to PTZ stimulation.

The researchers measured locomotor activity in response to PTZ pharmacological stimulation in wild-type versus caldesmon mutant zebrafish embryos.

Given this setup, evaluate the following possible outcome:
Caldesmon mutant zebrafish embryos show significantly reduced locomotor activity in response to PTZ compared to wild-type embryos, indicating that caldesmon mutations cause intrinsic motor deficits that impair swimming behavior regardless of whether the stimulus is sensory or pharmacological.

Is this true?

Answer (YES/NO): NO